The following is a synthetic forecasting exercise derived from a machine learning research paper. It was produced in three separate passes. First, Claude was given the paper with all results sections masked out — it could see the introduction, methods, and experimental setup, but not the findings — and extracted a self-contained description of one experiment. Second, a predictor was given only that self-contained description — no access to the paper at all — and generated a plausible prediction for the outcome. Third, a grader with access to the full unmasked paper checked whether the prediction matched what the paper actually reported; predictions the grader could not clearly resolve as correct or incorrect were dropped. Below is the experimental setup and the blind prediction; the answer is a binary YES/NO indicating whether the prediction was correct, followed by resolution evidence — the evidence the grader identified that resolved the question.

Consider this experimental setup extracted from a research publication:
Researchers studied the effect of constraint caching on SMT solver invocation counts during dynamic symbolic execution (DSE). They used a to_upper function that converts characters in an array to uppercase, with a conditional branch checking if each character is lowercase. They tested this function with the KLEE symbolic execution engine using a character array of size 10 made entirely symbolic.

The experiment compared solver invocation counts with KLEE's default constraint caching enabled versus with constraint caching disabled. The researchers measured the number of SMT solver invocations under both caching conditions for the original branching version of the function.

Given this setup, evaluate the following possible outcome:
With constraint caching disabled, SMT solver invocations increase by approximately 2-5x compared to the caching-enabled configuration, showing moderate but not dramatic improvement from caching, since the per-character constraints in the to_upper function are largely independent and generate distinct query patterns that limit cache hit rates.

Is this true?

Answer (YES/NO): YES